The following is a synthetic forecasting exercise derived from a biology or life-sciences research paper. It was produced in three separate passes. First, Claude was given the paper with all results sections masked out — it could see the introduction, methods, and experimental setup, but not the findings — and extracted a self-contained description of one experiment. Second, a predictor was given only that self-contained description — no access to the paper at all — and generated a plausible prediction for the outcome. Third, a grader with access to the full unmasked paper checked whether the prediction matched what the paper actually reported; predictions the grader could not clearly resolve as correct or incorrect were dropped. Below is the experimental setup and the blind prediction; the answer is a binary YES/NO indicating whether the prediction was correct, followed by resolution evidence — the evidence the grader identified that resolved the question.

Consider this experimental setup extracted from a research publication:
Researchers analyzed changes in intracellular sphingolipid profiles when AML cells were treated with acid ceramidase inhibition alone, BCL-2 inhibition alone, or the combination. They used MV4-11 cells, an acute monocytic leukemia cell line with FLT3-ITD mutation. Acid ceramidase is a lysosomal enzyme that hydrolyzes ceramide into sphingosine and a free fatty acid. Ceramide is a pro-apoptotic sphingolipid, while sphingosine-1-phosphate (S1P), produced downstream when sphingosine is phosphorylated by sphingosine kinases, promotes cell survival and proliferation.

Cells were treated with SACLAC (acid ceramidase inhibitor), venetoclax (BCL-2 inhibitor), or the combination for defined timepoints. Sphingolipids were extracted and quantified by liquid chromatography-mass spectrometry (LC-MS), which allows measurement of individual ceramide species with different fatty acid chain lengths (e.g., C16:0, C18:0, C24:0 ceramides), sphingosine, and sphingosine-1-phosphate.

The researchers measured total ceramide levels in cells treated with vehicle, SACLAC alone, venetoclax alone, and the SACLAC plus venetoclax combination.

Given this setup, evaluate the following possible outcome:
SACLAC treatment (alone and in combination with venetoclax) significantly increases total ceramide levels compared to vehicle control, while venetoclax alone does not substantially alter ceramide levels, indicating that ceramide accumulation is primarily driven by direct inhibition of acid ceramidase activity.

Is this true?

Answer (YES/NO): NO